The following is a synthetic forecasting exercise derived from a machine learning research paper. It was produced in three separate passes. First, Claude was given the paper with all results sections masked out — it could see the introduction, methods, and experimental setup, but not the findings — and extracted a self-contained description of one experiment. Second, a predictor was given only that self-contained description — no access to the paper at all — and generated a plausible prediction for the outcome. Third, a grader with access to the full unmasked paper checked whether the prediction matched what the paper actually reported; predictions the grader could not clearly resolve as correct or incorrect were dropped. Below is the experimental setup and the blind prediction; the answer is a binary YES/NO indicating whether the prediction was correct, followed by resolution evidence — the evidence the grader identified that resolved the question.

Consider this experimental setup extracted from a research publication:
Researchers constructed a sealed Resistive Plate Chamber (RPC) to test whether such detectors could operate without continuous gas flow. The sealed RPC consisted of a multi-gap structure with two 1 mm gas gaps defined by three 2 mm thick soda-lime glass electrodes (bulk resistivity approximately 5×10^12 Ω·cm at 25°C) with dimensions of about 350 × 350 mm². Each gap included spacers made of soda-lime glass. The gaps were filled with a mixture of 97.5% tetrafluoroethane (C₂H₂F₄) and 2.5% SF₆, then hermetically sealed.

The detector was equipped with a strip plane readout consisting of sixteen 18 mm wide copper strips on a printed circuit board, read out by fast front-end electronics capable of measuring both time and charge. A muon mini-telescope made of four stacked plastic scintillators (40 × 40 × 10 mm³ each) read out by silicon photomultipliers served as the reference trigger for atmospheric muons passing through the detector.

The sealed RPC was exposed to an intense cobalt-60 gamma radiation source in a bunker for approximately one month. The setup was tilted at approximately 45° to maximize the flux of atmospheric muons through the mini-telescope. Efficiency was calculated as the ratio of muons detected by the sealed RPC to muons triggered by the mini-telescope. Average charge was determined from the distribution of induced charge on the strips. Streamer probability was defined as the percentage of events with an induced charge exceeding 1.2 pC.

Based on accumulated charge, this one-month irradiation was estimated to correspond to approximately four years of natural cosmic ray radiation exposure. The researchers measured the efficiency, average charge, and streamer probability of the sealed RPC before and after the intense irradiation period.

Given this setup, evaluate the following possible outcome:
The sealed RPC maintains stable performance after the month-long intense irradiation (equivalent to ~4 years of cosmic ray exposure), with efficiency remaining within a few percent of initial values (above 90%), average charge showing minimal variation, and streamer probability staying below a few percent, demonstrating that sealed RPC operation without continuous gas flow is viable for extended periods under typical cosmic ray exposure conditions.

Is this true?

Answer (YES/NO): YES